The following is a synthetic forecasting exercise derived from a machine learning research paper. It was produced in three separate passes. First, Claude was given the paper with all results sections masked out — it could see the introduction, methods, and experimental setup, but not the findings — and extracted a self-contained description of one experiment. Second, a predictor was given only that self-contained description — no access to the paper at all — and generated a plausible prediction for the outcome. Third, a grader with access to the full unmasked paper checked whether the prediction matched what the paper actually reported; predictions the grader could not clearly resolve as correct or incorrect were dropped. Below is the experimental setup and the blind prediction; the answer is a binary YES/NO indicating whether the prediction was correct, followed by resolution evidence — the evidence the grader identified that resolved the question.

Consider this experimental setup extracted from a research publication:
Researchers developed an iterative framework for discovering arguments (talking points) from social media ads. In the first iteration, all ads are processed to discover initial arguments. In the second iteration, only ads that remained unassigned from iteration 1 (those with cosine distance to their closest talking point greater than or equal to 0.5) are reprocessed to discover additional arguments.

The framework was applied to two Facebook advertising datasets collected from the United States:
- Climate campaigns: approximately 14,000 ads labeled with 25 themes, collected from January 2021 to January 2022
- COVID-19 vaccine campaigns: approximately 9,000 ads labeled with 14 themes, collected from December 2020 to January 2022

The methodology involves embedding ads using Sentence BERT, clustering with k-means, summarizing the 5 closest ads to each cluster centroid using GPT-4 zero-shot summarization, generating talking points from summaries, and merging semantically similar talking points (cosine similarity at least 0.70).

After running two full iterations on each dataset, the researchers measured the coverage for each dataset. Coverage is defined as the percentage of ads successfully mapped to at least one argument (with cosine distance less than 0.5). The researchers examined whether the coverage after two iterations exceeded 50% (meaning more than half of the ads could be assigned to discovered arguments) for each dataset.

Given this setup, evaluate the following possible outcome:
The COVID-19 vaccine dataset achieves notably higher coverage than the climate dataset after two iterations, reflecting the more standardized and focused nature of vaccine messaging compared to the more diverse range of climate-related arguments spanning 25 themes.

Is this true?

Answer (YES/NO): NO